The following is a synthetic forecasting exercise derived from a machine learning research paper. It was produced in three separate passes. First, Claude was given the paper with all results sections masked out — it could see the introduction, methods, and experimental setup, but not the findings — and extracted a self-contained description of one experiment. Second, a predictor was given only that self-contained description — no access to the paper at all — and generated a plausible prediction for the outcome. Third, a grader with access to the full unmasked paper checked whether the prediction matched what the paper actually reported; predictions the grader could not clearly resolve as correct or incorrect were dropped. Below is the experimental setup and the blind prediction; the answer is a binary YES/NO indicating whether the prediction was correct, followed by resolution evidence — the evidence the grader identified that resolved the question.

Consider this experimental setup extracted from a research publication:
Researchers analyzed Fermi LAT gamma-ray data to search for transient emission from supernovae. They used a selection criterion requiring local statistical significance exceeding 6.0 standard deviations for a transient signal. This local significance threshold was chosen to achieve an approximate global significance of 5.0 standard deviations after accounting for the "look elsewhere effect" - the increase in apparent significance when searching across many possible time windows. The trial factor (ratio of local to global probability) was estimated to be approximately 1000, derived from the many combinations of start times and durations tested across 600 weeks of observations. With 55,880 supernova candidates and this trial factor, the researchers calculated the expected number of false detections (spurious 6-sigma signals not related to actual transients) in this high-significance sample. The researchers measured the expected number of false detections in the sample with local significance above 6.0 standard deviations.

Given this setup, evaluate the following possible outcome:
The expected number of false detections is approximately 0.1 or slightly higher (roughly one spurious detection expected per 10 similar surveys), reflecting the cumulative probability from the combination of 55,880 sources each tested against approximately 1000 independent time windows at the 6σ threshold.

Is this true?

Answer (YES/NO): YES